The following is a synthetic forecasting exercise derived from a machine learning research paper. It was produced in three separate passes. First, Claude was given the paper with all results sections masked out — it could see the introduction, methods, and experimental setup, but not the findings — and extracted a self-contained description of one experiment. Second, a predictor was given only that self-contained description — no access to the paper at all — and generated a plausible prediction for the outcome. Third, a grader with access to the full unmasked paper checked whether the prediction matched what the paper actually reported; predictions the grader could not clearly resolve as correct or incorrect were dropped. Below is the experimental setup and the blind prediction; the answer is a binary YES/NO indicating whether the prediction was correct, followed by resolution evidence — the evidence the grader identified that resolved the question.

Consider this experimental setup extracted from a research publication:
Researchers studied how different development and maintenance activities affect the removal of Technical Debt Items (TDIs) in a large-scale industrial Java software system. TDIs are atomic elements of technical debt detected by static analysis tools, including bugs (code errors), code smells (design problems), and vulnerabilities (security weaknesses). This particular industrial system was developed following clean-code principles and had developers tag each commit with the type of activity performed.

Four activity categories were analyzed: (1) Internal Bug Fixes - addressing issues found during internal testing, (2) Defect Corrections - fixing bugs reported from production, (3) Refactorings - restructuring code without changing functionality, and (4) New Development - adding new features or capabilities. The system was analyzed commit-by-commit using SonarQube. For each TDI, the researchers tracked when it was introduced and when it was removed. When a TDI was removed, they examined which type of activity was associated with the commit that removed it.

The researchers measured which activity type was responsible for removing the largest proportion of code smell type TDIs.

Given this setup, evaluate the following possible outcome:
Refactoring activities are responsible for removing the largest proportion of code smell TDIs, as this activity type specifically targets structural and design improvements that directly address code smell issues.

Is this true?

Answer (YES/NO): NO